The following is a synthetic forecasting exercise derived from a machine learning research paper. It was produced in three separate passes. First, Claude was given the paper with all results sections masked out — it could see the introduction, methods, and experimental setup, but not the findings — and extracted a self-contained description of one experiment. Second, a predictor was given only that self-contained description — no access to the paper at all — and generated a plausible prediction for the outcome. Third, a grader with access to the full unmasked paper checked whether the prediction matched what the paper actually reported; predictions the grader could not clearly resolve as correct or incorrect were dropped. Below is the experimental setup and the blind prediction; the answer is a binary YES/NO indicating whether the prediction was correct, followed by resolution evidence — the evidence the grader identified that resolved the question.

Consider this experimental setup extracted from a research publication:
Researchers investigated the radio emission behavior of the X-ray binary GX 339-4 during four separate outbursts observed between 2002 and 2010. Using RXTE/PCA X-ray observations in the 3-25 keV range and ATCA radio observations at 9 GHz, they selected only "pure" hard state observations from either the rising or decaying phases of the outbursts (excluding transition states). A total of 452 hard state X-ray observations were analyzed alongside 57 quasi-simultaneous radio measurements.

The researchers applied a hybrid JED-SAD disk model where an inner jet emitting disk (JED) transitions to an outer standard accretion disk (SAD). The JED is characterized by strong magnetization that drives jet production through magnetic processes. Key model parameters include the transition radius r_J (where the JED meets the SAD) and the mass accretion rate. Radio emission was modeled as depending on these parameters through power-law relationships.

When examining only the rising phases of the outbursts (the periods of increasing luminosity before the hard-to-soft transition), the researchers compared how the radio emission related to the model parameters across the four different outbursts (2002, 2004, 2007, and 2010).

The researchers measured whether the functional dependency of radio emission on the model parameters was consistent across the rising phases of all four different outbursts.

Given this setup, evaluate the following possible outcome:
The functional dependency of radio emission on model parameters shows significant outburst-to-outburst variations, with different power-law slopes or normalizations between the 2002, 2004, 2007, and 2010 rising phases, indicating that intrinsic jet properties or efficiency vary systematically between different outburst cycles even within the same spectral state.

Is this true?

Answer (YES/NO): NO